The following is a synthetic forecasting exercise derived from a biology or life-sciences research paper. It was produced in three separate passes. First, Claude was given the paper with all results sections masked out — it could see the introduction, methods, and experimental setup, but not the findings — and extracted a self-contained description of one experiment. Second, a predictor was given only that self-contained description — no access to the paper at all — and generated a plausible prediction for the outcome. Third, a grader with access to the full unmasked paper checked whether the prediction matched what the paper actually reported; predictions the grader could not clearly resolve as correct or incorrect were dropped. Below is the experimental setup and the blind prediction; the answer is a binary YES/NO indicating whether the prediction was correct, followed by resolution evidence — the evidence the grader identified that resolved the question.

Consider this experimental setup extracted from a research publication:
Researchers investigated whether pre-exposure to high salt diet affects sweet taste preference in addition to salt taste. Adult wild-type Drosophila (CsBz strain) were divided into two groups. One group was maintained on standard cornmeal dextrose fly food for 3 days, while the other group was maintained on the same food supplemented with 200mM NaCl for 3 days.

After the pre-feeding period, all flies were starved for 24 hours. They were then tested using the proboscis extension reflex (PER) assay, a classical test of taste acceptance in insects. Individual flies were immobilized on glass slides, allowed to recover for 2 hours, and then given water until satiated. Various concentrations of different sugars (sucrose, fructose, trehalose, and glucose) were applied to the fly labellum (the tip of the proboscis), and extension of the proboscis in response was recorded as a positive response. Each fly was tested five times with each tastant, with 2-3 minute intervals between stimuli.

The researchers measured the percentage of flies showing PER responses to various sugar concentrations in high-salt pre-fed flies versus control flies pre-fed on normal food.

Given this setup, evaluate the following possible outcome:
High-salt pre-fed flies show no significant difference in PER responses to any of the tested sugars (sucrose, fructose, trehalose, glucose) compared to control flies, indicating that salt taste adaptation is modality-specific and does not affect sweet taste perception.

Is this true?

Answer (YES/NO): NO